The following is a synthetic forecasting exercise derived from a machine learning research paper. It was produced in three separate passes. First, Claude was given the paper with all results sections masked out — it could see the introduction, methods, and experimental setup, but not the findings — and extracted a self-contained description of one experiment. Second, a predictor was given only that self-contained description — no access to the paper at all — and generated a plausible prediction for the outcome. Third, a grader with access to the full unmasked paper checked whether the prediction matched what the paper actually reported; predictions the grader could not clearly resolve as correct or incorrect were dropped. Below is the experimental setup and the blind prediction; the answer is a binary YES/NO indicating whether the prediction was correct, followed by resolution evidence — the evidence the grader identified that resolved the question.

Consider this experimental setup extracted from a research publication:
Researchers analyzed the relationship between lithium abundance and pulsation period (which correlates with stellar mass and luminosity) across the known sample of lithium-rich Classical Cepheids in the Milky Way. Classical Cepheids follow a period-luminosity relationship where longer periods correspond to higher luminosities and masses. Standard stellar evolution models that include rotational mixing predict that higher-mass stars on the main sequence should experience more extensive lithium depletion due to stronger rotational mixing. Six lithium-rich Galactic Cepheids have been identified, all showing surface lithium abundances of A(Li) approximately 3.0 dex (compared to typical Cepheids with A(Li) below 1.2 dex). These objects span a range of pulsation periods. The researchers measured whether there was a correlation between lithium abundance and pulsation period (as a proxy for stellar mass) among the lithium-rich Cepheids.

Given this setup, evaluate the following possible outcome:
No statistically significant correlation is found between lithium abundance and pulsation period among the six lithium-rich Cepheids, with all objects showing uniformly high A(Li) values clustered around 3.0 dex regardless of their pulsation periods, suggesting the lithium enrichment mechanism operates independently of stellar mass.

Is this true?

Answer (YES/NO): NO